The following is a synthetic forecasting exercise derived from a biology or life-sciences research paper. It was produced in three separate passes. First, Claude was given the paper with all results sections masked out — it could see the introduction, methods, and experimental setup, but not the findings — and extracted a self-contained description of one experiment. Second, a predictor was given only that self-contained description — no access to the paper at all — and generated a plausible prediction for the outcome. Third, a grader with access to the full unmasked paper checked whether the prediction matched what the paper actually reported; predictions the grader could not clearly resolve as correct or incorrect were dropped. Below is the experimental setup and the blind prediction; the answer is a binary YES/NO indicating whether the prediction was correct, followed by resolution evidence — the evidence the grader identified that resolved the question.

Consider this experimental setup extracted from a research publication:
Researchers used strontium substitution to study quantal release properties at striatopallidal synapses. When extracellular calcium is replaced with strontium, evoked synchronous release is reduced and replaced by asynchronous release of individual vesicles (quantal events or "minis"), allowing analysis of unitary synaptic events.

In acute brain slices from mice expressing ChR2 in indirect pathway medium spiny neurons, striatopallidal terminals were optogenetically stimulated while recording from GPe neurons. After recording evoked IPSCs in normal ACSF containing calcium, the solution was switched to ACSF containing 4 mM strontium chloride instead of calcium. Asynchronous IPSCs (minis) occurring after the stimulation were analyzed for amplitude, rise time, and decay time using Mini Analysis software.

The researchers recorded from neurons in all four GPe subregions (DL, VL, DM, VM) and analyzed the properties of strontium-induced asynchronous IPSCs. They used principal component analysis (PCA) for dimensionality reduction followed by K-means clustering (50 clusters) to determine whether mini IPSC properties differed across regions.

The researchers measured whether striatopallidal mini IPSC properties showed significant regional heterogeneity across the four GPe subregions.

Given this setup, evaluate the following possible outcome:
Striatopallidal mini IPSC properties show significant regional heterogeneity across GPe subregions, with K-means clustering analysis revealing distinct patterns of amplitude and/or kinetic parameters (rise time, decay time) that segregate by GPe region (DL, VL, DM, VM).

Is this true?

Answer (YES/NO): NO